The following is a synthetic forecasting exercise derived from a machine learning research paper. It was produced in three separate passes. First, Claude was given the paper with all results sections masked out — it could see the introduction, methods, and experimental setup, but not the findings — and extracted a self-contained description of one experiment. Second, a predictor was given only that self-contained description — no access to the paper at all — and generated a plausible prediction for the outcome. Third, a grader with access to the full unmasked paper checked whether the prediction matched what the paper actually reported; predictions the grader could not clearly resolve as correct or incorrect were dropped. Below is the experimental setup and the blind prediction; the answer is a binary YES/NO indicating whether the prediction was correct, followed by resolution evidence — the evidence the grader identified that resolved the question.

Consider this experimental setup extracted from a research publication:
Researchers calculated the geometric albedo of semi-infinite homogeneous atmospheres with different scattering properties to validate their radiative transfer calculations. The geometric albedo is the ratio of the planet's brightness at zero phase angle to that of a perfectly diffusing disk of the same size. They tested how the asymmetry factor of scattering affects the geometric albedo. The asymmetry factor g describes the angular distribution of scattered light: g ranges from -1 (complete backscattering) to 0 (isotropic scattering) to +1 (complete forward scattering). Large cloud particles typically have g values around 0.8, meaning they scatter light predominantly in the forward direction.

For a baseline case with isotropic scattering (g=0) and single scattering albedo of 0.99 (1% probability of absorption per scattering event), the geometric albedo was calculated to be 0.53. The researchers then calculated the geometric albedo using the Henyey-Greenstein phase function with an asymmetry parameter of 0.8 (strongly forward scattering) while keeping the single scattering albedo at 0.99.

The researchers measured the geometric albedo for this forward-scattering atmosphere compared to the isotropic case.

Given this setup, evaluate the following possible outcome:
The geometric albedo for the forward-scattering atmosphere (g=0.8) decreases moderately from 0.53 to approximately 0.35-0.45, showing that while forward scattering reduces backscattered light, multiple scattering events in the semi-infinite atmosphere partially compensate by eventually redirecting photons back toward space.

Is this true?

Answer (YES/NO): NO